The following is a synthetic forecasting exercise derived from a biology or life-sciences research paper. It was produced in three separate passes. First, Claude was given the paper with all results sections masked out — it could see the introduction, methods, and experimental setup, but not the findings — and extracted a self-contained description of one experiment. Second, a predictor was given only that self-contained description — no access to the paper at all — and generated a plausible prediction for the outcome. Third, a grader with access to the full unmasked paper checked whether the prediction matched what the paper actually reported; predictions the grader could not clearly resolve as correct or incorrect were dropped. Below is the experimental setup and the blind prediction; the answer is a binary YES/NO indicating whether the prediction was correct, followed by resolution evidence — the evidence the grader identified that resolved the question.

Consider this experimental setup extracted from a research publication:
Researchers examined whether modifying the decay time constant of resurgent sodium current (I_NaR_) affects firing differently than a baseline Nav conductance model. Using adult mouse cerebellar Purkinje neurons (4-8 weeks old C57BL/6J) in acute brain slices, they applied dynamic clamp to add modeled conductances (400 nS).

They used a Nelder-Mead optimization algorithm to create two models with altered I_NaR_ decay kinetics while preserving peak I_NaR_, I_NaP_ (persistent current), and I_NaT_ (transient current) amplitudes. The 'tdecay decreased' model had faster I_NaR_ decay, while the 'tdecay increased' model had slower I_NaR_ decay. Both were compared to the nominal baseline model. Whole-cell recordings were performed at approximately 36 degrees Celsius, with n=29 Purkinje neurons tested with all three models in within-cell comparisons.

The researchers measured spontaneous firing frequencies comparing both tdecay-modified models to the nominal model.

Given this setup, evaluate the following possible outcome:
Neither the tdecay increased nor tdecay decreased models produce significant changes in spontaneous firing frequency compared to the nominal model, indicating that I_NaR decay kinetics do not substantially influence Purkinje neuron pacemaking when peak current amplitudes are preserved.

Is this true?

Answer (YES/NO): NO